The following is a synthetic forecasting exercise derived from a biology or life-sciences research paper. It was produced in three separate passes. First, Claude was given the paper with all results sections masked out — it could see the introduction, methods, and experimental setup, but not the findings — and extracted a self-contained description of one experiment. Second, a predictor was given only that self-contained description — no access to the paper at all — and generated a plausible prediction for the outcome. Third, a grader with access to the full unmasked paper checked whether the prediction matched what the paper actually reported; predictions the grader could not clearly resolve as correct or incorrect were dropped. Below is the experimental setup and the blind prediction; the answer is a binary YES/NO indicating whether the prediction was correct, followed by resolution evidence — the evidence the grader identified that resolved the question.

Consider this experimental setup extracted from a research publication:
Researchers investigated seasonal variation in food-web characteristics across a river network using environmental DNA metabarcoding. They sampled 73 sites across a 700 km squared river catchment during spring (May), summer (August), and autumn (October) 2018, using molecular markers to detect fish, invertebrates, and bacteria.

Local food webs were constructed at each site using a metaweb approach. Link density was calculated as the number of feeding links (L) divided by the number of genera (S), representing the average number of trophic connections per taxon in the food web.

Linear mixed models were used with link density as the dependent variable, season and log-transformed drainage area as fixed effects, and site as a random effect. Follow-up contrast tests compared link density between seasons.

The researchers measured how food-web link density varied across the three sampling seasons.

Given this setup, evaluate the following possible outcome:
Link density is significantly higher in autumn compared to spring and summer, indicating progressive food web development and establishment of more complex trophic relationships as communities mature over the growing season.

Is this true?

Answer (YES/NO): NO